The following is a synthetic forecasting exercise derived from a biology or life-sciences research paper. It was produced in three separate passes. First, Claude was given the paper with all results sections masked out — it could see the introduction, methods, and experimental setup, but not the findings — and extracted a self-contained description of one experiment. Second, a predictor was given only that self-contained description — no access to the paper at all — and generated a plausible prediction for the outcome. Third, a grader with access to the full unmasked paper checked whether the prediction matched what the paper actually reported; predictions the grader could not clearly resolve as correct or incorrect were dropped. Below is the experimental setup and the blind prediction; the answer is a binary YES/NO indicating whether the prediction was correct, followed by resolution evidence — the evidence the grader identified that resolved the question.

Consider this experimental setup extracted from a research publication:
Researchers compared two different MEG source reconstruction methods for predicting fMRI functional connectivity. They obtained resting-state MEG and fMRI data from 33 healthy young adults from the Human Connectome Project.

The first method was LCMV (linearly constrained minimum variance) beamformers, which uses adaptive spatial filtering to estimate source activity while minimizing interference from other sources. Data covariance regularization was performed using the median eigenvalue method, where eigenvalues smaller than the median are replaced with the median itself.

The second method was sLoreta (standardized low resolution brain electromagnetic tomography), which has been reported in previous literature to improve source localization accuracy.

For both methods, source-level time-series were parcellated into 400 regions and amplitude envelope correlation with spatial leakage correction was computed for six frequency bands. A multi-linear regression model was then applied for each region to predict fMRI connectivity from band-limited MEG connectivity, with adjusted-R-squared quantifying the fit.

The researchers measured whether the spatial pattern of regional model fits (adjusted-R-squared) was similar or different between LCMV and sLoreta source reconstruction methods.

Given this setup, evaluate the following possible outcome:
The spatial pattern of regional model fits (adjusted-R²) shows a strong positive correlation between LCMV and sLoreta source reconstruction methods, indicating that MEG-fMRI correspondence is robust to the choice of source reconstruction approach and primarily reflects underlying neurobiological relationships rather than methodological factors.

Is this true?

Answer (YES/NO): YES